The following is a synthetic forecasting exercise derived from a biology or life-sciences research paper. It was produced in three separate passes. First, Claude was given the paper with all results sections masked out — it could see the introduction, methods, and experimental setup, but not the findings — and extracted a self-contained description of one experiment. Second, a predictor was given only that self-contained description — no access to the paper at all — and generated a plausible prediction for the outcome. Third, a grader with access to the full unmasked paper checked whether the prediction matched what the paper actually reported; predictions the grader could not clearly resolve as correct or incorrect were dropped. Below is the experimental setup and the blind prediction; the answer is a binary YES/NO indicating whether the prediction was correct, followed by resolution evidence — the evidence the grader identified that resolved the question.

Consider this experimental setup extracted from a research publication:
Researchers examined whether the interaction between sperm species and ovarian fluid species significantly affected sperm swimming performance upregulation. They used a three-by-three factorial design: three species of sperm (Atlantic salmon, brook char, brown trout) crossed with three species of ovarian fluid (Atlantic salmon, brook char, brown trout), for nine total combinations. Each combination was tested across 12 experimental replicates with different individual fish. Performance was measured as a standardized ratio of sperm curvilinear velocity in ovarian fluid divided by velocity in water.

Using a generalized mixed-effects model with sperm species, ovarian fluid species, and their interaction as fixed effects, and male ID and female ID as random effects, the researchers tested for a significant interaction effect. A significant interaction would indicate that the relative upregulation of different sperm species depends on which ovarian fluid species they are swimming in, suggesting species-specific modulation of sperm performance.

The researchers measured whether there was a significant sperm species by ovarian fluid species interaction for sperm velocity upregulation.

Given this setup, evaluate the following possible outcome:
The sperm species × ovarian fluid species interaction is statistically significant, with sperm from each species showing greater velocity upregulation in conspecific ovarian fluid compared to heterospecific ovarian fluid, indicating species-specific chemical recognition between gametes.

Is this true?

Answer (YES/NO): NO